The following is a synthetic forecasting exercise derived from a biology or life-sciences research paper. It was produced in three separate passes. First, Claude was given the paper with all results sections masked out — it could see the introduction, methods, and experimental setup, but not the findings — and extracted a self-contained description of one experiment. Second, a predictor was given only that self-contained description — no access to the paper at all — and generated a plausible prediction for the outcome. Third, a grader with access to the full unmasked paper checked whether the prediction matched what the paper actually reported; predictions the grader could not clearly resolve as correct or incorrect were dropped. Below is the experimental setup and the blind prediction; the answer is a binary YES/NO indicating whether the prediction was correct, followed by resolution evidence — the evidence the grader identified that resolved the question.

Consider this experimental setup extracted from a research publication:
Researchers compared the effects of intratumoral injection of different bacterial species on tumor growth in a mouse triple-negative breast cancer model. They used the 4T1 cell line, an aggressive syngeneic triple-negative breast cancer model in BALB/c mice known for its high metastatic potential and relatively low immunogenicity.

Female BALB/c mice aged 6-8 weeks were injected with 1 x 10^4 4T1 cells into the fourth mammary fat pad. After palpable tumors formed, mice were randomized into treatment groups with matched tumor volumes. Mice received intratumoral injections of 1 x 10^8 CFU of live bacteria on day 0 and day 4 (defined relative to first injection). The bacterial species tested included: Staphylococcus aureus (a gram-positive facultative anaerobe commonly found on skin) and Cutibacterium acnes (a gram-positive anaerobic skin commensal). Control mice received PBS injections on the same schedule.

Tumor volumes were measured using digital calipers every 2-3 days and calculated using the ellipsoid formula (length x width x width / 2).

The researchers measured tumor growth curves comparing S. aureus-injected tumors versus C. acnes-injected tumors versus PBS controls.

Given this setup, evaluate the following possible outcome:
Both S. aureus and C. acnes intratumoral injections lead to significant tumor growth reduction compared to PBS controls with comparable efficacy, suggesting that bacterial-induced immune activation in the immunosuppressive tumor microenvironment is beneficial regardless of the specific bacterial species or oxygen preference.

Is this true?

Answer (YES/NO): NO